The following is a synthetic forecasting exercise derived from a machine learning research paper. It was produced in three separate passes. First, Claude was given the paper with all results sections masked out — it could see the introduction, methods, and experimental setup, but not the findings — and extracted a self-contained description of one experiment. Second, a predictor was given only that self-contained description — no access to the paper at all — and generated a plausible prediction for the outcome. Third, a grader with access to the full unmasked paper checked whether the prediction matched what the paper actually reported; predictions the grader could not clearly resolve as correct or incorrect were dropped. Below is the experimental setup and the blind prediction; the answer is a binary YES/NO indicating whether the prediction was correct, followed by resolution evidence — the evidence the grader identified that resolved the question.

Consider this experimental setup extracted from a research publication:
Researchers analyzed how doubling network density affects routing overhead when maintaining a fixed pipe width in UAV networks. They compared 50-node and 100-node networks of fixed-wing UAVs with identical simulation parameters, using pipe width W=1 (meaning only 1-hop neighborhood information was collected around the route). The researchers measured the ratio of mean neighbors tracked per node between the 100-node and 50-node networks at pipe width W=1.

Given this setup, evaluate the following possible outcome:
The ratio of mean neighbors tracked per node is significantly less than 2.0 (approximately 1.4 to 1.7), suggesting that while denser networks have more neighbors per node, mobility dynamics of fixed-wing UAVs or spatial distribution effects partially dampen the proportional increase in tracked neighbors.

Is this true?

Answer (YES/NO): YES